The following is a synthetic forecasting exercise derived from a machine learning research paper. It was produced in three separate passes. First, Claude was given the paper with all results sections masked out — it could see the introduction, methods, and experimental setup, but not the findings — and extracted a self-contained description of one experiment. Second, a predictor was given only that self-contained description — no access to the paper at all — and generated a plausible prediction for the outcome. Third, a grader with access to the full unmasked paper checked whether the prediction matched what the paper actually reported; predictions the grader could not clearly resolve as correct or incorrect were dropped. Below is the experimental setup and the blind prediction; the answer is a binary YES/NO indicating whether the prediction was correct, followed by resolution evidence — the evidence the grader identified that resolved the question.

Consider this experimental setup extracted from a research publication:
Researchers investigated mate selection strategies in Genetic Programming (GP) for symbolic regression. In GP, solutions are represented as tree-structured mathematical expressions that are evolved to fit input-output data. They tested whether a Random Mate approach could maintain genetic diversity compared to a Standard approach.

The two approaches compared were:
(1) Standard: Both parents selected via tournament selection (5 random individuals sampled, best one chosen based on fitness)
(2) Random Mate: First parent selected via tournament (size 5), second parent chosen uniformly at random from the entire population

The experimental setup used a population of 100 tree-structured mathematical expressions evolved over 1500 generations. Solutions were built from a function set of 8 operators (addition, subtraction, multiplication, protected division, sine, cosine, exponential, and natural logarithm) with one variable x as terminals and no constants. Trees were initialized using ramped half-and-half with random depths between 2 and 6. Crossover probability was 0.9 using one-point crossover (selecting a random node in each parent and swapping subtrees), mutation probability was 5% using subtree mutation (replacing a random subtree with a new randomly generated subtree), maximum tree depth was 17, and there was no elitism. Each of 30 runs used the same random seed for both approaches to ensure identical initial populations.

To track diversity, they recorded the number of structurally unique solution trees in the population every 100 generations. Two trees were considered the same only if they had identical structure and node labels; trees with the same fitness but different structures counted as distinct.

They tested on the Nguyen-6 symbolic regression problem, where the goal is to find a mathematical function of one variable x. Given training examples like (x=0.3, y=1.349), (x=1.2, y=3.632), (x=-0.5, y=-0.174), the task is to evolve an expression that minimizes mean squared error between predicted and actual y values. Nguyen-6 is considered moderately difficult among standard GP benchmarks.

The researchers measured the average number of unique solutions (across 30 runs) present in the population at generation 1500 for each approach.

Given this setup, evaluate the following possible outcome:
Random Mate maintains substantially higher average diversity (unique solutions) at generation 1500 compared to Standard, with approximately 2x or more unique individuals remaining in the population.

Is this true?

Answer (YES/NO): NO